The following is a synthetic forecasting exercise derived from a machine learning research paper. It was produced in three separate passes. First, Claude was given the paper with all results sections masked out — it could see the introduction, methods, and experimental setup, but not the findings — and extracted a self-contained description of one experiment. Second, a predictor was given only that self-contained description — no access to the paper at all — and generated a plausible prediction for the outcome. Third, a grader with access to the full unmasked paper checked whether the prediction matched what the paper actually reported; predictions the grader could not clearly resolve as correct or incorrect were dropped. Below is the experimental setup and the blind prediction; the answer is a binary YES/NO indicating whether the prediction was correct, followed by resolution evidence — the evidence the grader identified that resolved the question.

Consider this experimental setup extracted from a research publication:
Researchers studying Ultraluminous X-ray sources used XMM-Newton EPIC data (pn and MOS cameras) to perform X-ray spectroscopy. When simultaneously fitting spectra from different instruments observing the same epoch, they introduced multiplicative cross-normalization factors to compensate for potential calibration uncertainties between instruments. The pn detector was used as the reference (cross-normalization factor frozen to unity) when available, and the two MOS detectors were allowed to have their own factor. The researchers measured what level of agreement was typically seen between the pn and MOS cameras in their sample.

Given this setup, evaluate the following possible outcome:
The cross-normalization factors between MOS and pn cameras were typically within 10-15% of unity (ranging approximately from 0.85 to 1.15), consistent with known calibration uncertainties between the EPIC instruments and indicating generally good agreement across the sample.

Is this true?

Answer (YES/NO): NO